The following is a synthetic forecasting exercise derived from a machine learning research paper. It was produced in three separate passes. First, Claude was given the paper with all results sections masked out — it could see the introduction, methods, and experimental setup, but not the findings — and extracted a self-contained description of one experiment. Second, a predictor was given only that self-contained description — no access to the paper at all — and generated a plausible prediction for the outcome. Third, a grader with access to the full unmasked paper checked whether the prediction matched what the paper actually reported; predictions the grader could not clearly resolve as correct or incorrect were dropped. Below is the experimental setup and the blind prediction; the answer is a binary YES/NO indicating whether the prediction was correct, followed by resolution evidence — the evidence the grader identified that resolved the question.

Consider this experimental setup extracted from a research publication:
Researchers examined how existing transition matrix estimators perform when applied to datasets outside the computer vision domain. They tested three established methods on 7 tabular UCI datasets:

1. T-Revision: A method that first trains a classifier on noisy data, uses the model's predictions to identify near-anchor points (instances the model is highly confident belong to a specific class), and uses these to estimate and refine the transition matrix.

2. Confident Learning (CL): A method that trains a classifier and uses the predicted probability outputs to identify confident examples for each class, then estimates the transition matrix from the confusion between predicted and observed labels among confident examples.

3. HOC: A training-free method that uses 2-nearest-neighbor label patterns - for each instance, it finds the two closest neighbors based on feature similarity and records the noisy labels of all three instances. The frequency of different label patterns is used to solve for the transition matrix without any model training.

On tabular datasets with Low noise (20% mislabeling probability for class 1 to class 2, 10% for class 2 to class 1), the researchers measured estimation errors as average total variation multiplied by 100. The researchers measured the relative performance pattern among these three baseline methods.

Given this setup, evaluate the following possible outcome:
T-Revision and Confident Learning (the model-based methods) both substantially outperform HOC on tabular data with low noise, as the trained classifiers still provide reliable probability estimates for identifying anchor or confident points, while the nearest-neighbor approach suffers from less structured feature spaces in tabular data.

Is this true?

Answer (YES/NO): NO